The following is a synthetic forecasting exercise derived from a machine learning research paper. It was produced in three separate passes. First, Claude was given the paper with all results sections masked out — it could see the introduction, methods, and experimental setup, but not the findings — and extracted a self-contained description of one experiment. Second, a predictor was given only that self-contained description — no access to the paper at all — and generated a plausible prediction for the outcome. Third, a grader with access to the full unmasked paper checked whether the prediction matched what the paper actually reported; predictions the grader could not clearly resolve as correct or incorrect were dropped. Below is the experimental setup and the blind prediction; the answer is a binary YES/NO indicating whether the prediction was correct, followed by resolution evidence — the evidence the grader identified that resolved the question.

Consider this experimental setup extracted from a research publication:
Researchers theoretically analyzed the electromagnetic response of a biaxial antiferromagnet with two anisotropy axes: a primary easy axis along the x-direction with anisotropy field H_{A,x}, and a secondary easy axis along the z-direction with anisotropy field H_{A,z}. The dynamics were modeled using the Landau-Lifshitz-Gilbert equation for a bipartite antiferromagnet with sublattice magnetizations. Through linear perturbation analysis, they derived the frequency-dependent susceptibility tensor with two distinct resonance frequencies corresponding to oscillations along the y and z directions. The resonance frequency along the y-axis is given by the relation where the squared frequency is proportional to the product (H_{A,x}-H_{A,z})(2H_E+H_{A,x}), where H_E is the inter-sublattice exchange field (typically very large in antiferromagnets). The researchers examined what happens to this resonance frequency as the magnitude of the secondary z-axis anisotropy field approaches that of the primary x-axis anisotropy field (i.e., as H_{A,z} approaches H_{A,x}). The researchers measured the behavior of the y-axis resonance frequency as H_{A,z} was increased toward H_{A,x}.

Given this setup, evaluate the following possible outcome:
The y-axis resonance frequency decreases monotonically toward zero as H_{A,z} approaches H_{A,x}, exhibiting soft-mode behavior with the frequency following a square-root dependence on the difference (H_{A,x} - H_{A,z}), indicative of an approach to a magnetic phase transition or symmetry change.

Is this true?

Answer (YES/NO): YES